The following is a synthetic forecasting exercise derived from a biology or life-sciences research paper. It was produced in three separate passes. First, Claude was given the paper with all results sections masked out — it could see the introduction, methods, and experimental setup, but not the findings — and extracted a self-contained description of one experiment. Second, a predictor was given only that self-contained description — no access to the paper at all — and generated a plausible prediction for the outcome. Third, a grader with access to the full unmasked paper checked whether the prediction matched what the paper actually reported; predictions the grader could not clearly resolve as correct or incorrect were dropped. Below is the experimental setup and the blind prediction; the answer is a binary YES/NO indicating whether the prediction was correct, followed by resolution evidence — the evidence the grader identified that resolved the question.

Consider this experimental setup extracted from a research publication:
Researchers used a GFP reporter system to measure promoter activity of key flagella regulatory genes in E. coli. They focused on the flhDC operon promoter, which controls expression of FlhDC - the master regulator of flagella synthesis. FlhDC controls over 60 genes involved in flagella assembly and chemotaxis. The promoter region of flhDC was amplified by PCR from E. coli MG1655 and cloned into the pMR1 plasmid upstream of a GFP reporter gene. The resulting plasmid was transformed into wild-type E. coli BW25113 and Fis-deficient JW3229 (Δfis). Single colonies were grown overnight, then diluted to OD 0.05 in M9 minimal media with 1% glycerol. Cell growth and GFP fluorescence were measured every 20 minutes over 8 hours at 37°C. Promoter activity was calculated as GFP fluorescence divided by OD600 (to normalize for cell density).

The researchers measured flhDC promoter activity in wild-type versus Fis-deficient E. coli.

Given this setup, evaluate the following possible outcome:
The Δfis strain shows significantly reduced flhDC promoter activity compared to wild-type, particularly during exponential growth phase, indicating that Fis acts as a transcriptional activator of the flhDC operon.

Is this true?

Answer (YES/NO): NO